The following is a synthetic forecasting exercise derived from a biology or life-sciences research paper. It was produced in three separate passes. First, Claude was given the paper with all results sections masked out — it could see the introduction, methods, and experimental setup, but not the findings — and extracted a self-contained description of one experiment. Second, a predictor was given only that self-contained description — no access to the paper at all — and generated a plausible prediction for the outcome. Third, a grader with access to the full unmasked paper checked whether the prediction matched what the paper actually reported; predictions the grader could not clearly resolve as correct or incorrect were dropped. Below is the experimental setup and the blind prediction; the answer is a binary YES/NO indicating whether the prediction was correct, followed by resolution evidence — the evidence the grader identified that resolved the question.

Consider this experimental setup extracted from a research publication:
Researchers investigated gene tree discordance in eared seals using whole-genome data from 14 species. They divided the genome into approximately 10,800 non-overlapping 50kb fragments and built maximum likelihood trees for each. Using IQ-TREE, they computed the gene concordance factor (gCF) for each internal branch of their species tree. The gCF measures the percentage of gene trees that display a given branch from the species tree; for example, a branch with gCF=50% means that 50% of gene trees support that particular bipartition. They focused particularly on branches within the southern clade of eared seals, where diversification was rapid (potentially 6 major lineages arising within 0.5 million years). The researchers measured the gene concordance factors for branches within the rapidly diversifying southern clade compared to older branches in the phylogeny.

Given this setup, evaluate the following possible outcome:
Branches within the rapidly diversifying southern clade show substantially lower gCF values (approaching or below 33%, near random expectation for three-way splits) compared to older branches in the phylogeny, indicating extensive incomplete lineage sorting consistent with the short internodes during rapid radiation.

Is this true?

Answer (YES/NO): YES